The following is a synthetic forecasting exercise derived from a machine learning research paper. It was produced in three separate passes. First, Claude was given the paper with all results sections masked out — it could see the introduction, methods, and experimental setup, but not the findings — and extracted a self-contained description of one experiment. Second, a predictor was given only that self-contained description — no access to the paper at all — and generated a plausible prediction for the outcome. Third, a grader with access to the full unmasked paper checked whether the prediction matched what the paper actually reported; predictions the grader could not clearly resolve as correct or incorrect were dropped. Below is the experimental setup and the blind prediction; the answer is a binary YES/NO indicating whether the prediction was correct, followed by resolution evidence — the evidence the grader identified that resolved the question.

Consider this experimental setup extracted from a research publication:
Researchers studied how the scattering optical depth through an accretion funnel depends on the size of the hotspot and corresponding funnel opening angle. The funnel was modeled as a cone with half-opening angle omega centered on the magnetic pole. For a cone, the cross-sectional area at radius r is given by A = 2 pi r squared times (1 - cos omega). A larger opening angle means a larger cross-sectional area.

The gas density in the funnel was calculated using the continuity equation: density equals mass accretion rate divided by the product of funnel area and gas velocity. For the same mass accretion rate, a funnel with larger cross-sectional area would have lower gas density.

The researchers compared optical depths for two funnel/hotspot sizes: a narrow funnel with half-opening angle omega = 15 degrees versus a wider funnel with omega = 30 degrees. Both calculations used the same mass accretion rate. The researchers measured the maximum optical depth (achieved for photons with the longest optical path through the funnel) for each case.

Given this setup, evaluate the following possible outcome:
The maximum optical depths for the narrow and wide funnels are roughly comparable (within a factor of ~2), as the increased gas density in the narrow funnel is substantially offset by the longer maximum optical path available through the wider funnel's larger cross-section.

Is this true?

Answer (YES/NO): NO